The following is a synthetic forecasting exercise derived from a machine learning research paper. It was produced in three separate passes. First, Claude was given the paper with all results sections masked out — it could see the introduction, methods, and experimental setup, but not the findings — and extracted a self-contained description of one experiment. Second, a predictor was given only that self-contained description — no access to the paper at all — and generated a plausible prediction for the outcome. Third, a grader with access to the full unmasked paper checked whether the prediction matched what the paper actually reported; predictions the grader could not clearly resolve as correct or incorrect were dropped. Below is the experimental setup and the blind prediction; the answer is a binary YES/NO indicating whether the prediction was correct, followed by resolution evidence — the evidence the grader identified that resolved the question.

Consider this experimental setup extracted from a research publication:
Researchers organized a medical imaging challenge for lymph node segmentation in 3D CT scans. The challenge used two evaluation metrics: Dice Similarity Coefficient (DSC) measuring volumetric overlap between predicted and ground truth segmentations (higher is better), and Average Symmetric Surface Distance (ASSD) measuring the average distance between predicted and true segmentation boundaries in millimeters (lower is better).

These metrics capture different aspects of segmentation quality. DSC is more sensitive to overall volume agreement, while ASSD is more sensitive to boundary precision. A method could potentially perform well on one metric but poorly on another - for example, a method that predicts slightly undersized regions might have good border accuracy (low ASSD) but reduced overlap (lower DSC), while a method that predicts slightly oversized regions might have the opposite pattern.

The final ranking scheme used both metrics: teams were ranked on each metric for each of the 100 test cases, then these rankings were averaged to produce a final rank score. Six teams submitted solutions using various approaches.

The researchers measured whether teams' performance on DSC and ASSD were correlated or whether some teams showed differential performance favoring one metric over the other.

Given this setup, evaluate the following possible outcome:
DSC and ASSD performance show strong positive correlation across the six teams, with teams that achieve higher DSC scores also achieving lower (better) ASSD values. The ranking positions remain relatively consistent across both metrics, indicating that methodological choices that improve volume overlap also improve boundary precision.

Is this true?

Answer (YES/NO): YES